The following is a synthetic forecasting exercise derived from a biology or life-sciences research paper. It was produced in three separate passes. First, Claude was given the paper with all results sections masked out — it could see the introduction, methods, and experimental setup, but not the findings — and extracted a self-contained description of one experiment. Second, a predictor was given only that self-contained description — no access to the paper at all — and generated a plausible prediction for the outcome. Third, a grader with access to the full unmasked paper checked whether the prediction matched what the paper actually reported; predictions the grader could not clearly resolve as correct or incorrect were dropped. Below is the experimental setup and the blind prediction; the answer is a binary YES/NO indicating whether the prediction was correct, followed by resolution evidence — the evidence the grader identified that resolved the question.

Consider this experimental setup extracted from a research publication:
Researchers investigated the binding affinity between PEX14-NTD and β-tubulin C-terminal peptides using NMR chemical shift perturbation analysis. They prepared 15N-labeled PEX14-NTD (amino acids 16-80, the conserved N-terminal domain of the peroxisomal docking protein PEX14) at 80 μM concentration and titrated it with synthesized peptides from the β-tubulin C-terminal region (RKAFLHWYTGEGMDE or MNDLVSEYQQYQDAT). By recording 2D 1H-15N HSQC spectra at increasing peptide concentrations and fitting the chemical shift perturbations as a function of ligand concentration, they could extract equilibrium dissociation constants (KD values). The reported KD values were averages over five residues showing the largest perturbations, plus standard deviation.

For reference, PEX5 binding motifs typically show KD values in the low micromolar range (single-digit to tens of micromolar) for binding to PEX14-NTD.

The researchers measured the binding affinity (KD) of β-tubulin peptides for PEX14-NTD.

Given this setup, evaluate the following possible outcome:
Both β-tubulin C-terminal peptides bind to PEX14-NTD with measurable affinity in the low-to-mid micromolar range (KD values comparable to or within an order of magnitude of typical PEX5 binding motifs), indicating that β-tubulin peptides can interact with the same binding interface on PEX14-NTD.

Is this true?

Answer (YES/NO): NO